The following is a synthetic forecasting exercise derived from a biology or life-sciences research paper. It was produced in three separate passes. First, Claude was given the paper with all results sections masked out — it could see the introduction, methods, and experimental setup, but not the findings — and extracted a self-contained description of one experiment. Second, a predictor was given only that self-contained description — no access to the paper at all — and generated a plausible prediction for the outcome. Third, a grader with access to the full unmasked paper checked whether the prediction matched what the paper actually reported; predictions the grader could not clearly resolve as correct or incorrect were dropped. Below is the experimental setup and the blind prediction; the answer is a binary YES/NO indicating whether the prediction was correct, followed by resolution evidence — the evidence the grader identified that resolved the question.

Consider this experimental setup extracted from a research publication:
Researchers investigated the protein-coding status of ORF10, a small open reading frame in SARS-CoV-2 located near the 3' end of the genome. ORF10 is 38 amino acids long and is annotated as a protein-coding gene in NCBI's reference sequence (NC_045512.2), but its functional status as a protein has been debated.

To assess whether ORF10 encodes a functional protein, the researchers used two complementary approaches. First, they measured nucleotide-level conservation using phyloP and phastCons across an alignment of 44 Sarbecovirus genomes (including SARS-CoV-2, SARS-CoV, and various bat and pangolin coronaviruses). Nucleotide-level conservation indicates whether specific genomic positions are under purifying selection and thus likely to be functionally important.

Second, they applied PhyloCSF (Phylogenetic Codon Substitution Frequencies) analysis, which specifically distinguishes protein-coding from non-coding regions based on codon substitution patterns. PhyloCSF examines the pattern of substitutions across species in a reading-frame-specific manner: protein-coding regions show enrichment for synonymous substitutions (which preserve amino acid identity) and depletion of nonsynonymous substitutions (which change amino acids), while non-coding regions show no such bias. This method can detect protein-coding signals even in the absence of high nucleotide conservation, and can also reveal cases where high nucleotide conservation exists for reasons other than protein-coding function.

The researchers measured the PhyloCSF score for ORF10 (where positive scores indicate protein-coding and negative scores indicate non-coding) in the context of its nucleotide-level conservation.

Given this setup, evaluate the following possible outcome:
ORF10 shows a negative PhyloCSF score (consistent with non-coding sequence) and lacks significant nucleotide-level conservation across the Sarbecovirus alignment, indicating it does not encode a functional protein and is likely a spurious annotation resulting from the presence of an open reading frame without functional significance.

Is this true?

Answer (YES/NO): NO